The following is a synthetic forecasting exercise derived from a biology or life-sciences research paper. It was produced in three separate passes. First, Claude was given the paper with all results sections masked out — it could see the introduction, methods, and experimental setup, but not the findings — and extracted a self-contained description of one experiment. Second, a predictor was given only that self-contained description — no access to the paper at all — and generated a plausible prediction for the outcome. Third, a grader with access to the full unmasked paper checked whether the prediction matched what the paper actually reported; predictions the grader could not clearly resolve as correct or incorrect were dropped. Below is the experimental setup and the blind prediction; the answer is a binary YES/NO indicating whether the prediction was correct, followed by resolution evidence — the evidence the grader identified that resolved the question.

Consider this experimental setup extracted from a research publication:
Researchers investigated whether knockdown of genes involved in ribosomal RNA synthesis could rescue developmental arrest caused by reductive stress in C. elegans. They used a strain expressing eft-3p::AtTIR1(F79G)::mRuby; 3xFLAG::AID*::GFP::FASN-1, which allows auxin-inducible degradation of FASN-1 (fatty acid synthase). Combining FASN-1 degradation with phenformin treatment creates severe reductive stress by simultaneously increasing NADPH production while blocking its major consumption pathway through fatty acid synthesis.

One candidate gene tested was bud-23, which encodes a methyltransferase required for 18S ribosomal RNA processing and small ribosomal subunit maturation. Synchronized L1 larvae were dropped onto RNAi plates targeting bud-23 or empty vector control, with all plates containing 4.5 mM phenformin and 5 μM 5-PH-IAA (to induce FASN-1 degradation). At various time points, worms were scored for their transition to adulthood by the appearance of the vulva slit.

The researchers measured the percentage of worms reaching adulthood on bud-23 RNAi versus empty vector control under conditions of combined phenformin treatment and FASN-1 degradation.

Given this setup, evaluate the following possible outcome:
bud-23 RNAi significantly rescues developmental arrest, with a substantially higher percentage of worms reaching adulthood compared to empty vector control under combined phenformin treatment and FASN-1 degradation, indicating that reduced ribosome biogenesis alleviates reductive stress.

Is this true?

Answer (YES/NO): YES